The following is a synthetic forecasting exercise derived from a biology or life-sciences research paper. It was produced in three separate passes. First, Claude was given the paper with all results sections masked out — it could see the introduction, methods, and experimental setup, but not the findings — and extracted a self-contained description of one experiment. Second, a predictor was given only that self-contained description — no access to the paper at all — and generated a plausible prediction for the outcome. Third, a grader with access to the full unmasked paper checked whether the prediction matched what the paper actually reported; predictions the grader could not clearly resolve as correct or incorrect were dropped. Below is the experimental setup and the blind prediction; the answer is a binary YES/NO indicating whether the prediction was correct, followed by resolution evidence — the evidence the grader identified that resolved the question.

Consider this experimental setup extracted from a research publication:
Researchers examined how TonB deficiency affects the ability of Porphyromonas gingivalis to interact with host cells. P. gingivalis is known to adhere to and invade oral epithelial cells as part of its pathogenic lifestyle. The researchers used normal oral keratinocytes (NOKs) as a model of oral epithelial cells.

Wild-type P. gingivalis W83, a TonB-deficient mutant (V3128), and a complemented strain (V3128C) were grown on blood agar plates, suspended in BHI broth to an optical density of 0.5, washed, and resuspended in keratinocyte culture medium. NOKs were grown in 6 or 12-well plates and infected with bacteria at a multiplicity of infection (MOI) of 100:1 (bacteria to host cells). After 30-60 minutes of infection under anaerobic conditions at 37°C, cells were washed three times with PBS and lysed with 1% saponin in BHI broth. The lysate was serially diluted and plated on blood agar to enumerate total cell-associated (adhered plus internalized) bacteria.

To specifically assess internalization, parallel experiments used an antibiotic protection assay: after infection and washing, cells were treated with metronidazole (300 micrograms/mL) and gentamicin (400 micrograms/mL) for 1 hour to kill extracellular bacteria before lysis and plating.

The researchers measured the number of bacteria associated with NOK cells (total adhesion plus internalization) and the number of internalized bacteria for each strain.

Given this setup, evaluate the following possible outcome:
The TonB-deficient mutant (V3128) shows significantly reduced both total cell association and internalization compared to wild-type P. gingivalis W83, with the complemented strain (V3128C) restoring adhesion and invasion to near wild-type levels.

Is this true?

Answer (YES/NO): NO